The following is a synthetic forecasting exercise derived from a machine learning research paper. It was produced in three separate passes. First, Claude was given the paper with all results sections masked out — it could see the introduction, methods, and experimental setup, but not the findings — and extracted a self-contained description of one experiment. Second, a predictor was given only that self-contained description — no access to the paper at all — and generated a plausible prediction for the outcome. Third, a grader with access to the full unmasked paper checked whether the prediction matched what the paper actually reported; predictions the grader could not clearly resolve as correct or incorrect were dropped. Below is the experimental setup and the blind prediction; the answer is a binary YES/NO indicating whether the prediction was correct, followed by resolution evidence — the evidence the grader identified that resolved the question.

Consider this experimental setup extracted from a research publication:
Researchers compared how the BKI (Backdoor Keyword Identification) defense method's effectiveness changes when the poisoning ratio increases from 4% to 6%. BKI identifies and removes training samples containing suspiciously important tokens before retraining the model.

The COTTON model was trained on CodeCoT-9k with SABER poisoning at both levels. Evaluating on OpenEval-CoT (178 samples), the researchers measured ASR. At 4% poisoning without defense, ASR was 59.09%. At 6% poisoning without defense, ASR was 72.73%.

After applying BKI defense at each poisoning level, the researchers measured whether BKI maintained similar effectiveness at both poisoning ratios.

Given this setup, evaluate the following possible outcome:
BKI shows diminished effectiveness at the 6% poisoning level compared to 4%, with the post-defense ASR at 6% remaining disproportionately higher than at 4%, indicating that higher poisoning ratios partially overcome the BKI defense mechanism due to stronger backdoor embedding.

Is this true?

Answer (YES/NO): NO